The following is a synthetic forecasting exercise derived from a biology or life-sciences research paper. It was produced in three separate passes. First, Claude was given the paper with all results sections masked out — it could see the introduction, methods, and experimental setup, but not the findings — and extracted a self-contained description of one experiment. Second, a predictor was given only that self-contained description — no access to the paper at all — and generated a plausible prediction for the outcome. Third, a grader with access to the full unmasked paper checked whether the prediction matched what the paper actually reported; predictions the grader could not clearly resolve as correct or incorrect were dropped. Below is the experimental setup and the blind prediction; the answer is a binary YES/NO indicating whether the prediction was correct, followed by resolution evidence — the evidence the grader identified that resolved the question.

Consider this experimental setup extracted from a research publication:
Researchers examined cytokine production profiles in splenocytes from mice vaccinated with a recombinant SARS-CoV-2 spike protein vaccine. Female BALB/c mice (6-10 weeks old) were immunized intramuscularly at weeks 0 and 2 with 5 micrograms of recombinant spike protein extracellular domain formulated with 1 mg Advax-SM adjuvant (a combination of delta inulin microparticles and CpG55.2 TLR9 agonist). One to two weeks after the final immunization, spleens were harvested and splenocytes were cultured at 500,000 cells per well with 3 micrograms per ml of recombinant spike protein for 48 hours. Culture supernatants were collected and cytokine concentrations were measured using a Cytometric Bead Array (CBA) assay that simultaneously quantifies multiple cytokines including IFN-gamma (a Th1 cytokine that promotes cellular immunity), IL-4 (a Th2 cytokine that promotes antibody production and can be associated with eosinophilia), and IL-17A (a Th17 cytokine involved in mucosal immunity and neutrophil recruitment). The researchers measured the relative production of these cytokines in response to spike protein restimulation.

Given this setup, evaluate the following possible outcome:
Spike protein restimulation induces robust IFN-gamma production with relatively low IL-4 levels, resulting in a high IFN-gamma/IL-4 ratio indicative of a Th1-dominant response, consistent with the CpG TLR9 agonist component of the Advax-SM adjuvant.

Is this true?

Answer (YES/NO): YES